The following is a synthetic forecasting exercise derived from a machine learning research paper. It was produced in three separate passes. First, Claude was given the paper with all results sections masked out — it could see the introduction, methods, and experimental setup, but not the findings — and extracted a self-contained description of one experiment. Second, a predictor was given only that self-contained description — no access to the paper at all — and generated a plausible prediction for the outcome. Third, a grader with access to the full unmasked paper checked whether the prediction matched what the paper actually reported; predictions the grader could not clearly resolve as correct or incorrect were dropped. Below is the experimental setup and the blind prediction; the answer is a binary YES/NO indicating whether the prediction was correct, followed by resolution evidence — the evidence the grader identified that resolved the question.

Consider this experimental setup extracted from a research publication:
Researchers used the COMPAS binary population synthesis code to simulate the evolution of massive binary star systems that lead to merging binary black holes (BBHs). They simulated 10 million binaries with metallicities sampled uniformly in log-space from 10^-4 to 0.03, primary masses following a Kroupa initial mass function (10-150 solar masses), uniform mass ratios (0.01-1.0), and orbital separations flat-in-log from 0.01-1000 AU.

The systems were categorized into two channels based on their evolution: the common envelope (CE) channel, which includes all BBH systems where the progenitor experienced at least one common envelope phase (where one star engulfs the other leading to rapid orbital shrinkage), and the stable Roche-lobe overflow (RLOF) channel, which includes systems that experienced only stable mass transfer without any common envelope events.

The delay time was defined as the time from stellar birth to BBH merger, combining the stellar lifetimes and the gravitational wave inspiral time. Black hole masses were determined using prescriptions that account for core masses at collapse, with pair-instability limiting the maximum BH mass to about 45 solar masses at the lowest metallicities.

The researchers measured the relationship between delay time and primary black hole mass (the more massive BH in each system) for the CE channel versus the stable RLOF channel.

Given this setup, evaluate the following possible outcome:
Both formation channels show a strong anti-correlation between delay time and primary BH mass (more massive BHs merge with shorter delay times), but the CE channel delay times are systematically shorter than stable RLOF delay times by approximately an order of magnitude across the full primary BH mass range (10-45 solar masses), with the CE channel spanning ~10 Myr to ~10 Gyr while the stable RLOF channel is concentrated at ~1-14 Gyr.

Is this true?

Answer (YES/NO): NO